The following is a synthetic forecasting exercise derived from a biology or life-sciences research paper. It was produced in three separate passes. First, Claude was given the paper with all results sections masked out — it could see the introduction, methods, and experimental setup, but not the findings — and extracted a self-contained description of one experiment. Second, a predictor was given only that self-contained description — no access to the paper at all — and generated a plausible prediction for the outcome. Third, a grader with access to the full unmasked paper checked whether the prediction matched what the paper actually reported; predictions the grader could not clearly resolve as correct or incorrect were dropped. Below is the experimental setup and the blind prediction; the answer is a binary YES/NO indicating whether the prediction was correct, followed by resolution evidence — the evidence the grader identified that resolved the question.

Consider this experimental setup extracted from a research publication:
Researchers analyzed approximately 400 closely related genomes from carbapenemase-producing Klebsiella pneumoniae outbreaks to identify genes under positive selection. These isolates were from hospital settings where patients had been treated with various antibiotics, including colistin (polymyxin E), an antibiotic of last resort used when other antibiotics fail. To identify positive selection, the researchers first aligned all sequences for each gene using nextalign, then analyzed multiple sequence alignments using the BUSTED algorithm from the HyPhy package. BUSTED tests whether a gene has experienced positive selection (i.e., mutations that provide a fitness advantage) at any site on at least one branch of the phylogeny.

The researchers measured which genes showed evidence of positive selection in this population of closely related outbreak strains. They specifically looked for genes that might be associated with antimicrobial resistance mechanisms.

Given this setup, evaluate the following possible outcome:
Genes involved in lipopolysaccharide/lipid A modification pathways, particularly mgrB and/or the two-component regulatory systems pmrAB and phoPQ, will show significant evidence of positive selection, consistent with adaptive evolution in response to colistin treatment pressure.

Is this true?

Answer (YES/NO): NO